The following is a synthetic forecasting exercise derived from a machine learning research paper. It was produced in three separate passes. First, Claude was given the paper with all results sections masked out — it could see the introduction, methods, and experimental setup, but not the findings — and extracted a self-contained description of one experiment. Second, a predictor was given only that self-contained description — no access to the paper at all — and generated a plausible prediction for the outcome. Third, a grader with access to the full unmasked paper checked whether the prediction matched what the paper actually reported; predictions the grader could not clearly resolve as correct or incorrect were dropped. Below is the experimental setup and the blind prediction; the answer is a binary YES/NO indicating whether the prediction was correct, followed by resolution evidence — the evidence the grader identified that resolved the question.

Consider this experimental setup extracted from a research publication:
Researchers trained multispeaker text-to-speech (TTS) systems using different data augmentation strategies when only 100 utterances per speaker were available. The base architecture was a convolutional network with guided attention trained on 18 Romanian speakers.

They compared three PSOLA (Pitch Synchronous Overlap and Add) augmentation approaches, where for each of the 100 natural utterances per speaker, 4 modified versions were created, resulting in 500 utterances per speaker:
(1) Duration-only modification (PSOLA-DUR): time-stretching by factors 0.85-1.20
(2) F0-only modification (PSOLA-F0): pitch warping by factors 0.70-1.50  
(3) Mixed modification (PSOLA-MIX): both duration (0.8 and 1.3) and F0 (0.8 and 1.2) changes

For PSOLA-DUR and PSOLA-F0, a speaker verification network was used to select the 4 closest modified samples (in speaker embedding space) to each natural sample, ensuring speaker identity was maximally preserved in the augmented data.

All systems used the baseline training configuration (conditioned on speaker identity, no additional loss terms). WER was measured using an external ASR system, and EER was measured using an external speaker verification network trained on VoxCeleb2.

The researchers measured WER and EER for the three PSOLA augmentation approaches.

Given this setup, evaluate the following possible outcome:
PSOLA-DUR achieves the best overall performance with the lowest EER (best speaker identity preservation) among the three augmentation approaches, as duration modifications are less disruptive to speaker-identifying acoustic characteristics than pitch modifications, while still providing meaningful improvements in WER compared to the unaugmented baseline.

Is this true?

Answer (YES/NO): NO